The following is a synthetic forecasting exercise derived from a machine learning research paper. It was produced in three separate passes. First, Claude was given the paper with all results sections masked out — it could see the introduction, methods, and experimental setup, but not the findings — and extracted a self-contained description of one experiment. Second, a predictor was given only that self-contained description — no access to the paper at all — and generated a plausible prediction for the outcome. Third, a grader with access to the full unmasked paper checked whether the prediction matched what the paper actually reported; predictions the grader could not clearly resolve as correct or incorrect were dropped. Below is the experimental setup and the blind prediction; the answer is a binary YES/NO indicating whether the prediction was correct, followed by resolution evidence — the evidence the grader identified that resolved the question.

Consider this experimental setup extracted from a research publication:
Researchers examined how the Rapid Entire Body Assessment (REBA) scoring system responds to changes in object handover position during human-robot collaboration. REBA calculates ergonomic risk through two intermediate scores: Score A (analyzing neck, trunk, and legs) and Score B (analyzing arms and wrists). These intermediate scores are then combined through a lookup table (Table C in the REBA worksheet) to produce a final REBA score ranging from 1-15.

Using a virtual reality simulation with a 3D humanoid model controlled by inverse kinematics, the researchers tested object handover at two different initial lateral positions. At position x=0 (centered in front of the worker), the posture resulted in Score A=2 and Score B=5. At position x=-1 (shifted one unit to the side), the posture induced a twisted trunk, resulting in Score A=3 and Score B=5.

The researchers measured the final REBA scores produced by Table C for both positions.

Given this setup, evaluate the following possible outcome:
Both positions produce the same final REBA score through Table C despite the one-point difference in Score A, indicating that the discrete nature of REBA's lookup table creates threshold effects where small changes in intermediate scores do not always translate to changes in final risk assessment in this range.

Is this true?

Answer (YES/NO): YES